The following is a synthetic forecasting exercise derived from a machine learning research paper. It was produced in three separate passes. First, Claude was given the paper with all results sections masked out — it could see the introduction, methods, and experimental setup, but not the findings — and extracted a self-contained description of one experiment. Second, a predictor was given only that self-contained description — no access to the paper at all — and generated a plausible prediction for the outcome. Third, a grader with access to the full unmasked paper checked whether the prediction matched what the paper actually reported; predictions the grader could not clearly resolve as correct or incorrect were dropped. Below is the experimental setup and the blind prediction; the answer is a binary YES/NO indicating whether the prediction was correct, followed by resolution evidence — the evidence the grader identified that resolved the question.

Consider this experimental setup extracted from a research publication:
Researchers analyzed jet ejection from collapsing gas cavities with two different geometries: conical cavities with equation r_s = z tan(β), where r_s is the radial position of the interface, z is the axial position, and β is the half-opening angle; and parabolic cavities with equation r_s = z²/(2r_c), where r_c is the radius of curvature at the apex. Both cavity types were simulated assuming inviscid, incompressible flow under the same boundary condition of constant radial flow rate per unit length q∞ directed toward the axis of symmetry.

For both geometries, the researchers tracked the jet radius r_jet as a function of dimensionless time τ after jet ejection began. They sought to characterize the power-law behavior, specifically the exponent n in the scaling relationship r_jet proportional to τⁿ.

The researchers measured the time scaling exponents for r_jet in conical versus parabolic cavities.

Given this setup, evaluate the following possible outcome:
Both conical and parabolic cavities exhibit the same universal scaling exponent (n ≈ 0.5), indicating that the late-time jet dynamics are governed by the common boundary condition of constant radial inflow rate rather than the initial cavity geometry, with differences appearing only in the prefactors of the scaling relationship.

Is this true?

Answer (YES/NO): NO